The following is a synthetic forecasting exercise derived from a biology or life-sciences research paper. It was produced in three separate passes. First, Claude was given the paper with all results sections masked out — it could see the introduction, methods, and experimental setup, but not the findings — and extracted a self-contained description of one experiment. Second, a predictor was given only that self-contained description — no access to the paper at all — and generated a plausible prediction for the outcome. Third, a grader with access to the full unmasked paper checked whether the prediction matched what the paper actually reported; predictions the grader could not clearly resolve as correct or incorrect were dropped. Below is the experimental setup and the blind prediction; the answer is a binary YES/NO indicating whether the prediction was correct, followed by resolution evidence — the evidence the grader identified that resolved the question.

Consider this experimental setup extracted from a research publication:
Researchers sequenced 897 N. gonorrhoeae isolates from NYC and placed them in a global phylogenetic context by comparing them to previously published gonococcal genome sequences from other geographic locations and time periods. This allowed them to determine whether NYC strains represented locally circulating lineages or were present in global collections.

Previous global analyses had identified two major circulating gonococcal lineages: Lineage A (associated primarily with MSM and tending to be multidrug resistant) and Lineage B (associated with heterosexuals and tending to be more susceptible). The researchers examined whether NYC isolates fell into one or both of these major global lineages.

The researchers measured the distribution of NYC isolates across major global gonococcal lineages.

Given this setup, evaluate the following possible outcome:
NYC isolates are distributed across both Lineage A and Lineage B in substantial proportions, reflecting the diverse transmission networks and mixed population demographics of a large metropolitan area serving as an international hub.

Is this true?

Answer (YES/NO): YES